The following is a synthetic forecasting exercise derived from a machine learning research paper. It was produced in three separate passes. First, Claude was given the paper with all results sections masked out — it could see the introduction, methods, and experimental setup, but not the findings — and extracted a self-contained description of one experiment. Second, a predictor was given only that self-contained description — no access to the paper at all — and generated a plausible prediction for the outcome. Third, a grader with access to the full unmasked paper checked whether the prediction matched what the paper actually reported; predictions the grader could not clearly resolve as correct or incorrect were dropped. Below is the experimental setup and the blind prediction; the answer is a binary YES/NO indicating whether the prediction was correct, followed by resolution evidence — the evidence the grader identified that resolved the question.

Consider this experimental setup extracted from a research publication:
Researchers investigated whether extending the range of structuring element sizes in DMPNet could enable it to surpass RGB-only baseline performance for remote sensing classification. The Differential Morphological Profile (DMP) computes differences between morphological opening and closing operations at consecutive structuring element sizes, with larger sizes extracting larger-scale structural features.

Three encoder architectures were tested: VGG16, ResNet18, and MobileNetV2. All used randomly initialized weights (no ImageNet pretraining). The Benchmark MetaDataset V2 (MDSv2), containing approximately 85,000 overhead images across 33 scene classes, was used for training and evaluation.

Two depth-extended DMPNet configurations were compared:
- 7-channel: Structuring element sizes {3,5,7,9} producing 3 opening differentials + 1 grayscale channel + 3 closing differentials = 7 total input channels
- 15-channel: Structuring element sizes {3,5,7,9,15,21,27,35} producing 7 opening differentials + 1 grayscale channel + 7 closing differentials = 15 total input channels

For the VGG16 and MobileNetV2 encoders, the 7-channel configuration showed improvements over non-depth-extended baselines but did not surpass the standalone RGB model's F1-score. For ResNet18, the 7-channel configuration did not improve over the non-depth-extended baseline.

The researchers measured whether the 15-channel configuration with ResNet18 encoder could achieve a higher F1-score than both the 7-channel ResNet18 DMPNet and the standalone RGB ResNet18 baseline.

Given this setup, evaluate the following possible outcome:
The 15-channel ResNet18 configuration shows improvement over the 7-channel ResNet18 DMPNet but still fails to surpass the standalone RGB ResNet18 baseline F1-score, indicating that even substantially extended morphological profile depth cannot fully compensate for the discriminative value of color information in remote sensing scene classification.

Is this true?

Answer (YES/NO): NO